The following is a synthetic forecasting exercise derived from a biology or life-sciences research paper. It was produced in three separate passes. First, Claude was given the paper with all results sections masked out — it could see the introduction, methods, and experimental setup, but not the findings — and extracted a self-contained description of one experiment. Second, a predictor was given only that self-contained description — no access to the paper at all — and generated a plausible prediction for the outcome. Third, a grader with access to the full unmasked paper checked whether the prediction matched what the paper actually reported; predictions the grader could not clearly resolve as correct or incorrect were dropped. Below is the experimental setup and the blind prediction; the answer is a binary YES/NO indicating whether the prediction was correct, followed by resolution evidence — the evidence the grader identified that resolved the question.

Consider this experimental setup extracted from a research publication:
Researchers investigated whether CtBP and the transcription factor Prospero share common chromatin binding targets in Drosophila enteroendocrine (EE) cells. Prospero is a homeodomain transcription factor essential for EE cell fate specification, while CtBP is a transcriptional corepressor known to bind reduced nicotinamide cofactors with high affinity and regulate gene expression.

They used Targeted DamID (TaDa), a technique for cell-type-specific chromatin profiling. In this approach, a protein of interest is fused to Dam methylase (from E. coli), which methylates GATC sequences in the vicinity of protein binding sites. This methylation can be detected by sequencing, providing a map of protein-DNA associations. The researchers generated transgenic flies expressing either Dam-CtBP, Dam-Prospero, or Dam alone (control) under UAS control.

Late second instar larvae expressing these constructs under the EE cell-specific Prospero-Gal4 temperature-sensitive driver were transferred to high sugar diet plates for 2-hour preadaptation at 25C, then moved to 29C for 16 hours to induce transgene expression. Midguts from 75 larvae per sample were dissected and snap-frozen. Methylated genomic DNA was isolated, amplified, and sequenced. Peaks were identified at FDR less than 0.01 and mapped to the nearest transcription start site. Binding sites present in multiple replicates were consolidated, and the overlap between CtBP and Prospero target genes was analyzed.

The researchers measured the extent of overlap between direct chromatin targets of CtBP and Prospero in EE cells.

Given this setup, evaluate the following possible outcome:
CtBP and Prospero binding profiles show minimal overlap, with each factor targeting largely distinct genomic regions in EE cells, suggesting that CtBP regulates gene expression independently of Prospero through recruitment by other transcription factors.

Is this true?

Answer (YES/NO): NO